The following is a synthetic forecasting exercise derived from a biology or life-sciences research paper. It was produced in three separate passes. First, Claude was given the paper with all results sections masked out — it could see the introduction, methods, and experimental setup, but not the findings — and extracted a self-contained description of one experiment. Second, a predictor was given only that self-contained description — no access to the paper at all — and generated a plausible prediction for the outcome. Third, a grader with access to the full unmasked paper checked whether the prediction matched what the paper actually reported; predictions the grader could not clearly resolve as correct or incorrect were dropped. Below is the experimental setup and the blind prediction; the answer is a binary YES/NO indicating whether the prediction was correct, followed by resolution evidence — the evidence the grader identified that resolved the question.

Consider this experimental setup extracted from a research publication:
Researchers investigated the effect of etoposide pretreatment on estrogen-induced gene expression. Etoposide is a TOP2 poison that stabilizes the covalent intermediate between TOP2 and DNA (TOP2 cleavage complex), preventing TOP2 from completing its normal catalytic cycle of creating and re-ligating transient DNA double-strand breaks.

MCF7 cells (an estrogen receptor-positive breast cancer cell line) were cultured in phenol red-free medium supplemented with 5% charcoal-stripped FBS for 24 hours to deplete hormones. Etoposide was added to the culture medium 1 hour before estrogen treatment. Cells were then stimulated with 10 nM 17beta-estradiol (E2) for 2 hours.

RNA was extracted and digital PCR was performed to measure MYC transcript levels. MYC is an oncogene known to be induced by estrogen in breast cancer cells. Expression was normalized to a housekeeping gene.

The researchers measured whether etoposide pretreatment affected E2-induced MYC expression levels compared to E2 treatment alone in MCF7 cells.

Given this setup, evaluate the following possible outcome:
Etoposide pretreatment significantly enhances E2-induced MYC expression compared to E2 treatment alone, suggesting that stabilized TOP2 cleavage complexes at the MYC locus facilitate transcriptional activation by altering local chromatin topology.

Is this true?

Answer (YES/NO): YES